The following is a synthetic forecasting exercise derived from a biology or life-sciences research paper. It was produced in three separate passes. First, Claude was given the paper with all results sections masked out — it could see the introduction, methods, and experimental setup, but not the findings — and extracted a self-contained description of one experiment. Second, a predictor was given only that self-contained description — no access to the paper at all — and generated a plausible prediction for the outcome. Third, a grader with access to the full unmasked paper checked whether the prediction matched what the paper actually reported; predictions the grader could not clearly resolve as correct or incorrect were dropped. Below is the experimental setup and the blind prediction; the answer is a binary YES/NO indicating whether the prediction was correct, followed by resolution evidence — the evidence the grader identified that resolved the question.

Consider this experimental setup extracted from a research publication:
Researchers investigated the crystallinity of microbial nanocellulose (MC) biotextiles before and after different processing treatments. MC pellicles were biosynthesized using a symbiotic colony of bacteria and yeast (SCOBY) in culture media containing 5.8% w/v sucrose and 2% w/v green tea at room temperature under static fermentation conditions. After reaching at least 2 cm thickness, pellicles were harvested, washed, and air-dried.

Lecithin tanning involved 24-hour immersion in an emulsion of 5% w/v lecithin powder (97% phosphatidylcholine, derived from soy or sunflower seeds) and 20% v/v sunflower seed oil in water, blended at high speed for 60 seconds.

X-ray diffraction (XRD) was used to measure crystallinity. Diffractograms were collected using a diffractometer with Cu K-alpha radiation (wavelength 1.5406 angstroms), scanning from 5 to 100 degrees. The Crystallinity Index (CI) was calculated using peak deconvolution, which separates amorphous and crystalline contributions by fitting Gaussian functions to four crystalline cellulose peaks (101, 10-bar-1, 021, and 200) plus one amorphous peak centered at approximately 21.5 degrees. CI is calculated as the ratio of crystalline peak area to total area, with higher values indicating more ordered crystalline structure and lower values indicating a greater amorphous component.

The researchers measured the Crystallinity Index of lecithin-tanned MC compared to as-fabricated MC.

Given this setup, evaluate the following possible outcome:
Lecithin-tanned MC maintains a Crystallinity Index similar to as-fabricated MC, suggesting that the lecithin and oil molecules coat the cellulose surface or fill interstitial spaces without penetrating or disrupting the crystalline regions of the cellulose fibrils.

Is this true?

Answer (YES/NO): NO